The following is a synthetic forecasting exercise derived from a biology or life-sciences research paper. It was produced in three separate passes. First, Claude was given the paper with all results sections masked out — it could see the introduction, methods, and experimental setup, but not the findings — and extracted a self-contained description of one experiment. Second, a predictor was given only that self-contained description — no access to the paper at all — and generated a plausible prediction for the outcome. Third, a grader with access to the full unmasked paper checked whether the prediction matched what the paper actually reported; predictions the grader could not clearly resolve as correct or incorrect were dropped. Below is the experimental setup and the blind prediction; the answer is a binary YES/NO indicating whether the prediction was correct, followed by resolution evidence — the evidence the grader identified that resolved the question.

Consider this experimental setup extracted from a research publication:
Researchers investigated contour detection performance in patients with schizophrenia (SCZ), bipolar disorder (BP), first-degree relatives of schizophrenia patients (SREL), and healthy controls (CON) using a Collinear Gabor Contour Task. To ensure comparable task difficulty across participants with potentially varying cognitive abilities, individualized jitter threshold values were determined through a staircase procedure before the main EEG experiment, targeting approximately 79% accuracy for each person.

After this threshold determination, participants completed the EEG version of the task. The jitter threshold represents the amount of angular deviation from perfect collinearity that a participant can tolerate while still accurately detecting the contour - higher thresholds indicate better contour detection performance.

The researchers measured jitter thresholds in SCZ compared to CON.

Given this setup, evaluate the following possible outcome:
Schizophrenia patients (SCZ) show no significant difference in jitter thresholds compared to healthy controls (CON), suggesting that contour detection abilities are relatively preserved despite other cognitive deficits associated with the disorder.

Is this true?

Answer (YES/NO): NO